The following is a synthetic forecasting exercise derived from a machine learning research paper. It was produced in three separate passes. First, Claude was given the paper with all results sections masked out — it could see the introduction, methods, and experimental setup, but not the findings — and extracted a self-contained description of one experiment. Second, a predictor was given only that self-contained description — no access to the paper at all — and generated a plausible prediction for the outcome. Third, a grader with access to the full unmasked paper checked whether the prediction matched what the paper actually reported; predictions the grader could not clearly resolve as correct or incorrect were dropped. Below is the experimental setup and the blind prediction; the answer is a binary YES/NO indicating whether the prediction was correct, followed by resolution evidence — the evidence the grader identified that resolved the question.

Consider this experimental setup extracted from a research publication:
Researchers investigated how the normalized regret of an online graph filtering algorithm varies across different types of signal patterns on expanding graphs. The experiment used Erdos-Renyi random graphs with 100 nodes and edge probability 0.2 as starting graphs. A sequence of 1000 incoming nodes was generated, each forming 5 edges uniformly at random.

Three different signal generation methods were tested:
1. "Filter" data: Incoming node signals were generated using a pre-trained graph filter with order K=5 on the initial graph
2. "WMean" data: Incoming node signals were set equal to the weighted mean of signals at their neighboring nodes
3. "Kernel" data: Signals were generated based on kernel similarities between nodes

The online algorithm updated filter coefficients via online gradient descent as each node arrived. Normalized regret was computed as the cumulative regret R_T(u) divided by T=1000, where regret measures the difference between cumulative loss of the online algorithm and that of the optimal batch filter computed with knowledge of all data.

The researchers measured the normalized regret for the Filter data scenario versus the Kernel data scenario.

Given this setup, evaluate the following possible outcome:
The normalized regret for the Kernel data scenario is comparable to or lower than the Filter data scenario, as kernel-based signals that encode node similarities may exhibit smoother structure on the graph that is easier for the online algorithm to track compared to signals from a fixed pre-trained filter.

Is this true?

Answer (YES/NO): NO